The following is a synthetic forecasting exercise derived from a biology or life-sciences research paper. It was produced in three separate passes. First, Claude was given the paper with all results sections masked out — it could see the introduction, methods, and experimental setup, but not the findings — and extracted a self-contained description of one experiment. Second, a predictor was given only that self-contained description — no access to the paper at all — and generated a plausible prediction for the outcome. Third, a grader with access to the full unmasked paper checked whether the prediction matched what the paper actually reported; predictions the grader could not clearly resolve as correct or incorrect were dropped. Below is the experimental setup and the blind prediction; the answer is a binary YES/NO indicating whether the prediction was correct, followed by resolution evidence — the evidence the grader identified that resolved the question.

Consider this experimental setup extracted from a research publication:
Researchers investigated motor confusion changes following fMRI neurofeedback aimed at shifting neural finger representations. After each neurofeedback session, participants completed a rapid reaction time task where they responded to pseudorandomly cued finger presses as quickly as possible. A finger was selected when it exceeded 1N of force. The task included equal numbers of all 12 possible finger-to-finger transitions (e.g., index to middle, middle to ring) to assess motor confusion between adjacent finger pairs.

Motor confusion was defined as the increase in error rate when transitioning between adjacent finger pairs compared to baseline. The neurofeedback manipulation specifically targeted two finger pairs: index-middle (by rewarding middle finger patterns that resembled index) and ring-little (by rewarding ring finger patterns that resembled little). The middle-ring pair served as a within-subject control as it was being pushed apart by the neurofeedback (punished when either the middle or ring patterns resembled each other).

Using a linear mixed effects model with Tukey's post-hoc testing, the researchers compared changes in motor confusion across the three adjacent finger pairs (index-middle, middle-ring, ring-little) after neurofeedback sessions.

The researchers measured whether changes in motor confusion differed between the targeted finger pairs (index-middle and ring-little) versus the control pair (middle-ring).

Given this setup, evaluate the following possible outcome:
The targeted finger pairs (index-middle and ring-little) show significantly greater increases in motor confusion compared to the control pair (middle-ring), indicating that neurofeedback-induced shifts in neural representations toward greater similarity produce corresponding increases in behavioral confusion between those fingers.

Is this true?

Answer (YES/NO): NO